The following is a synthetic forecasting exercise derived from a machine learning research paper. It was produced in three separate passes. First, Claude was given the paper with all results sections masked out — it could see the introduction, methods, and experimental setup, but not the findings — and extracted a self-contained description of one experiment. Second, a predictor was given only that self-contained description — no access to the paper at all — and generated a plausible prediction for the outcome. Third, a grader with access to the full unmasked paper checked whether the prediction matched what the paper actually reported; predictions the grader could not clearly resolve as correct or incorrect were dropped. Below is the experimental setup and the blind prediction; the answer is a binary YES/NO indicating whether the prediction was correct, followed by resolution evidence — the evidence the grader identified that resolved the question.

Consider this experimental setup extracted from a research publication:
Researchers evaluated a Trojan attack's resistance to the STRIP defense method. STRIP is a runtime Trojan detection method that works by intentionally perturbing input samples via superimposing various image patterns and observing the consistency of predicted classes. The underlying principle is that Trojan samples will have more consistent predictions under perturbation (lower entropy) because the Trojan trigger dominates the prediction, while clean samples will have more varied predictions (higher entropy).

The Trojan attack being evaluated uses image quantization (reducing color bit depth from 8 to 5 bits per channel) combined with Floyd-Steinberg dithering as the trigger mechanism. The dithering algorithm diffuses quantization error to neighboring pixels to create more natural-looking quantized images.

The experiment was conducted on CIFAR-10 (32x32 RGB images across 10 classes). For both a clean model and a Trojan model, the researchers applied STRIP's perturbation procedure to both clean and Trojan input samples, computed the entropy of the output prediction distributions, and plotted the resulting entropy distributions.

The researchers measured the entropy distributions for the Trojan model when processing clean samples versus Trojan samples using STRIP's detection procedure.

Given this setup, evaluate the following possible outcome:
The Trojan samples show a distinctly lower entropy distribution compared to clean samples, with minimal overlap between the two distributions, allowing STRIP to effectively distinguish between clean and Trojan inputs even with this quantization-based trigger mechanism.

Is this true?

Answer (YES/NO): NO